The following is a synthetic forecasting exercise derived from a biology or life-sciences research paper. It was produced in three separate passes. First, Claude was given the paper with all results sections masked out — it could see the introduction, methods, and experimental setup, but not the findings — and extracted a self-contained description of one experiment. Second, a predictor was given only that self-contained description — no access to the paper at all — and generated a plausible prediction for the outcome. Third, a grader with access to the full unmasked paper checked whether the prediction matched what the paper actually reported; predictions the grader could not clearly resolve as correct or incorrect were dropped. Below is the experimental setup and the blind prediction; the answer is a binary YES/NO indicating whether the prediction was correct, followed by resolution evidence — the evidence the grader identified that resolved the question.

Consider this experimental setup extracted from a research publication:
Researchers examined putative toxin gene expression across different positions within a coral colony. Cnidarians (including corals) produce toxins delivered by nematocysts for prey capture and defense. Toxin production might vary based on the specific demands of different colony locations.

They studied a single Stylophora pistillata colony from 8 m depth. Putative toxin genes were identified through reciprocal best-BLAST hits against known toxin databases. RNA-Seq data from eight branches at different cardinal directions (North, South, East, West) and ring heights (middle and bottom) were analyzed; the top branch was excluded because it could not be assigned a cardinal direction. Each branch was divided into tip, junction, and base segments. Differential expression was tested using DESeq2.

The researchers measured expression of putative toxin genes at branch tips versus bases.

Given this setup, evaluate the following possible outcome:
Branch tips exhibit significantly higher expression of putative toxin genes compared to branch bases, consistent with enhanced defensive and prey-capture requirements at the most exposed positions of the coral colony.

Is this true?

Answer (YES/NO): YES